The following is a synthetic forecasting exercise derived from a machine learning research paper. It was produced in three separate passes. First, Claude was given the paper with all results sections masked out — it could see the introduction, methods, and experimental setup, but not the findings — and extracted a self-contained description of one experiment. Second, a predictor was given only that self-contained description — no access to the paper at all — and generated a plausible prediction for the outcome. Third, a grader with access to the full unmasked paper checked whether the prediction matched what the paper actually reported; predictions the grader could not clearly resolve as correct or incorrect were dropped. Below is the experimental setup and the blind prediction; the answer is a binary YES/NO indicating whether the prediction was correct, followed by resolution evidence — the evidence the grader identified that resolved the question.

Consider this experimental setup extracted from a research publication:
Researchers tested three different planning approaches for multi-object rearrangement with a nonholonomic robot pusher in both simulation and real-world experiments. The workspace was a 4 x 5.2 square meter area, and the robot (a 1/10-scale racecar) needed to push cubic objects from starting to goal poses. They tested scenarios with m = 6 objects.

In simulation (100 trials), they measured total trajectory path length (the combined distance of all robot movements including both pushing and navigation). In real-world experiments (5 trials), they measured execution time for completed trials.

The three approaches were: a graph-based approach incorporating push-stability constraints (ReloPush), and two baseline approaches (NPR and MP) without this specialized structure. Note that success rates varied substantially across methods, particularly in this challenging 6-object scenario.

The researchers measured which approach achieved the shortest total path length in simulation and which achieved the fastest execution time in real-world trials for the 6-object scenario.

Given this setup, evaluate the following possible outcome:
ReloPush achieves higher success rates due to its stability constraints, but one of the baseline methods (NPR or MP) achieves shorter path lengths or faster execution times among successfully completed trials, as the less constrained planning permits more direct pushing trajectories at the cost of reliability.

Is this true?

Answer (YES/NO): YES